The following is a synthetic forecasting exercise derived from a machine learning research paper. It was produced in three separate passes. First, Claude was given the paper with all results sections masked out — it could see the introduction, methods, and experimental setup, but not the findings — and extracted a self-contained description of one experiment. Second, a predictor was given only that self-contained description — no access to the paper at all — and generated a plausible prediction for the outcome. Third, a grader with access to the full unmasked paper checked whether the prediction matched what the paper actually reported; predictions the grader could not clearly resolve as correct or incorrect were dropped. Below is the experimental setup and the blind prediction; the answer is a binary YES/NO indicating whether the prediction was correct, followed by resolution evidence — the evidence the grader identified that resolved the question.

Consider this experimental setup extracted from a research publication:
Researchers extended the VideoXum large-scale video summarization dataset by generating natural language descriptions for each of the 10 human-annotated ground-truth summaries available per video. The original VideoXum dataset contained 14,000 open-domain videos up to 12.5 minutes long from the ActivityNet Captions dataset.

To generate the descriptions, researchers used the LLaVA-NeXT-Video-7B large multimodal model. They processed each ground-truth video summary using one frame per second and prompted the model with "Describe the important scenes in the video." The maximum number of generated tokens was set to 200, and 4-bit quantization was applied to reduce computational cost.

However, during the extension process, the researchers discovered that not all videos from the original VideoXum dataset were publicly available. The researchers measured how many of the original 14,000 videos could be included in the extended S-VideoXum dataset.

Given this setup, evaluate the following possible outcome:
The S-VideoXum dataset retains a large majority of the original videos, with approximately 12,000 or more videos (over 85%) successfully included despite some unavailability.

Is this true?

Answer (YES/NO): NO